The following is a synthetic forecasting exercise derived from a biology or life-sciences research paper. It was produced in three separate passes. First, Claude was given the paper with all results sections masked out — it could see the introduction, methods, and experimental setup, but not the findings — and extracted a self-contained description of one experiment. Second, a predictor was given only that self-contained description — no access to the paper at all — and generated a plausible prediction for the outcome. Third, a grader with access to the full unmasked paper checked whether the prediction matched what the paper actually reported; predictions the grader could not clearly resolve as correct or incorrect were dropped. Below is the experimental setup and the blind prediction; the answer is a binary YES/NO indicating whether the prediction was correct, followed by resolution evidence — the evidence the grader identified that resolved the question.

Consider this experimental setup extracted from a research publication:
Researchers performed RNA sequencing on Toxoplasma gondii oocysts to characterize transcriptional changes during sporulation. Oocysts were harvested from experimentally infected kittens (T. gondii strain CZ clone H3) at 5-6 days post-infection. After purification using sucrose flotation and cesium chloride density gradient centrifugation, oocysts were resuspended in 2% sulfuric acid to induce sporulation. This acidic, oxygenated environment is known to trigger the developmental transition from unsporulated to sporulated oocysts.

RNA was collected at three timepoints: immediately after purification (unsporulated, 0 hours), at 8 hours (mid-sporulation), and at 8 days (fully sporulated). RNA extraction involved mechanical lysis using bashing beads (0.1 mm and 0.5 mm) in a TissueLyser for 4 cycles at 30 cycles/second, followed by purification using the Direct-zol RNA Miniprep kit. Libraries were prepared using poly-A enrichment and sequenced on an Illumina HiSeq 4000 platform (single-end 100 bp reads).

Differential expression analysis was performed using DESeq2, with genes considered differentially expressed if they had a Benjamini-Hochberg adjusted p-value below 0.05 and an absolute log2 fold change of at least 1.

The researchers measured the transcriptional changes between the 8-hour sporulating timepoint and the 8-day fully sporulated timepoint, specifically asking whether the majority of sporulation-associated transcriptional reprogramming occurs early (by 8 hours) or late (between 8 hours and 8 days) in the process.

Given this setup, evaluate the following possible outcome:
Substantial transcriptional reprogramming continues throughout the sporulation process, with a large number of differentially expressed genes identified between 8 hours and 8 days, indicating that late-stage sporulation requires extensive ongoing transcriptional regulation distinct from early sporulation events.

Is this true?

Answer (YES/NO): YES